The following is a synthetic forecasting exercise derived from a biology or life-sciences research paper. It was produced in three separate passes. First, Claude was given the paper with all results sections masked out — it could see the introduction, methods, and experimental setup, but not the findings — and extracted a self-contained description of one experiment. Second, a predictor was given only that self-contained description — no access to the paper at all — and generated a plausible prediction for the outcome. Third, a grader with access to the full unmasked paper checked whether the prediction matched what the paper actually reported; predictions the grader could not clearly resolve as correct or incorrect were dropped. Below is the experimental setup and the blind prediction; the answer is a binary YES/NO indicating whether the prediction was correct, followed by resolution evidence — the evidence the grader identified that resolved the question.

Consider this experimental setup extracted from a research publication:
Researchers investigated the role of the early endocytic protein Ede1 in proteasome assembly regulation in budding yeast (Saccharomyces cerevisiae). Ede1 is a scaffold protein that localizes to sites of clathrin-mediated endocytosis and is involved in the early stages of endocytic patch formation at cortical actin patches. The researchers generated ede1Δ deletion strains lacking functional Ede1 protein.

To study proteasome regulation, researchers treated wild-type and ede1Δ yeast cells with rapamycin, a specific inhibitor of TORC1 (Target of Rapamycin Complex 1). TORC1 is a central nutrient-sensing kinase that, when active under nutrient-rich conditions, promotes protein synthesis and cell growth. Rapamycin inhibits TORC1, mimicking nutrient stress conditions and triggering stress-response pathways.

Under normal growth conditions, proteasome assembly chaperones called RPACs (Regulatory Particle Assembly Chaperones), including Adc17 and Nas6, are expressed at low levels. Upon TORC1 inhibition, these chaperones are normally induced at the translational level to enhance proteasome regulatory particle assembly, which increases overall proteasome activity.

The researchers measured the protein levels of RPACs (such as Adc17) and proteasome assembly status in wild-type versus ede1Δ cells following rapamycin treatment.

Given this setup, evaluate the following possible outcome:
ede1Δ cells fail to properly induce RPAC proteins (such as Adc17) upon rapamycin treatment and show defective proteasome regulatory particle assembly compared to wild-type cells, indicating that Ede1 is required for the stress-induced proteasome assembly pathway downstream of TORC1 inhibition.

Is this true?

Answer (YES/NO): YES